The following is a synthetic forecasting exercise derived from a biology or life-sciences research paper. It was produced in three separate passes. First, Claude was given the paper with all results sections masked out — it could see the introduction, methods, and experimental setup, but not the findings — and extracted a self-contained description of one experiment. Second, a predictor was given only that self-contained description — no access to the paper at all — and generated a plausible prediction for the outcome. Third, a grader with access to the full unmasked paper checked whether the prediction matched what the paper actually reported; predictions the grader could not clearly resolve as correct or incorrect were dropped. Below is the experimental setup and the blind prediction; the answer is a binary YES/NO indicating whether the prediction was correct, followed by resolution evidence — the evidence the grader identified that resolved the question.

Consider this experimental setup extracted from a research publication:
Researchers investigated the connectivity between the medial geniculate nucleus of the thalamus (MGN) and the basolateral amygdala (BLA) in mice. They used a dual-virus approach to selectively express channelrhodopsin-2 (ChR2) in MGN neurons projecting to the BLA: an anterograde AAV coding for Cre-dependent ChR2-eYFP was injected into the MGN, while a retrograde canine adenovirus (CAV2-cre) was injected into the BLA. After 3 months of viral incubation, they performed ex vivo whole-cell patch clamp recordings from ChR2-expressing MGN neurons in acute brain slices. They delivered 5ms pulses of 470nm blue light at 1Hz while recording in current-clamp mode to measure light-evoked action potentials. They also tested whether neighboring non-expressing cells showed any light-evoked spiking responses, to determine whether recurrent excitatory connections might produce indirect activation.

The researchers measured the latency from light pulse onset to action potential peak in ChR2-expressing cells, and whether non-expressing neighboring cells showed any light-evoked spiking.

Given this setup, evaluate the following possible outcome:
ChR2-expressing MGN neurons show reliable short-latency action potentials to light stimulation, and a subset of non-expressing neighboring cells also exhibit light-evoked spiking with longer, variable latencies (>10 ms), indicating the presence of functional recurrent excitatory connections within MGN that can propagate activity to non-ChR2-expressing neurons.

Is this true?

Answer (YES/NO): NO